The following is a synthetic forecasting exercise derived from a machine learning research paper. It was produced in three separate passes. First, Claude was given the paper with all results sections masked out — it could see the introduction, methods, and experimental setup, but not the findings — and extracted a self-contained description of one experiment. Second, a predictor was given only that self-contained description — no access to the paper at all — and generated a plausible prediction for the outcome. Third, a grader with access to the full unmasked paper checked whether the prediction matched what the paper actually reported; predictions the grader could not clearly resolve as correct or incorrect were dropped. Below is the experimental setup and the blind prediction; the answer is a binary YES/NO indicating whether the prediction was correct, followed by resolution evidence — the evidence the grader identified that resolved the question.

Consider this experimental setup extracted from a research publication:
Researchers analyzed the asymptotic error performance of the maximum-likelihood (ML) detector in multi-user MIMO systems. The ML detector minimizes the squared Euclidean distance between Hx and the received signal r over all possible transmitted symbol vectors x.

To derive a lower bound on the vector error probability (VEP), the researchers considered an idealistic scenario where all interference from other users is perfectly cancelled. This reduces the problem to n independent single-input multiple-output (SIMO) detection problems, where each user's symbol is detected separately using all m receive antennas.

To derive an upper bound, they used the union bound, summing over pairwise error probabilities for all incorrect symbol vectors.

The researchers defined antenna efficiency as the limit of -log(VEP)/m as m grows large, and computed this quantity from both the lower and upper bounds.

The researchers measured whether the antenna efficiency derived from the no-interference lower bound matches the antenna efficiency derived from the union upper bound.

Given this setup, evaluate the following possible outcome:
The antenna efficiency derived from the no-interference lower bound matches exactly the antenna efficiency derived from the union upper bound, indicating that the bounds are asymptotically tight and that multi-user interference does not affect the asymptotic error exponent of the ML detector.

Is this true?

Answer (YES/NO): YES